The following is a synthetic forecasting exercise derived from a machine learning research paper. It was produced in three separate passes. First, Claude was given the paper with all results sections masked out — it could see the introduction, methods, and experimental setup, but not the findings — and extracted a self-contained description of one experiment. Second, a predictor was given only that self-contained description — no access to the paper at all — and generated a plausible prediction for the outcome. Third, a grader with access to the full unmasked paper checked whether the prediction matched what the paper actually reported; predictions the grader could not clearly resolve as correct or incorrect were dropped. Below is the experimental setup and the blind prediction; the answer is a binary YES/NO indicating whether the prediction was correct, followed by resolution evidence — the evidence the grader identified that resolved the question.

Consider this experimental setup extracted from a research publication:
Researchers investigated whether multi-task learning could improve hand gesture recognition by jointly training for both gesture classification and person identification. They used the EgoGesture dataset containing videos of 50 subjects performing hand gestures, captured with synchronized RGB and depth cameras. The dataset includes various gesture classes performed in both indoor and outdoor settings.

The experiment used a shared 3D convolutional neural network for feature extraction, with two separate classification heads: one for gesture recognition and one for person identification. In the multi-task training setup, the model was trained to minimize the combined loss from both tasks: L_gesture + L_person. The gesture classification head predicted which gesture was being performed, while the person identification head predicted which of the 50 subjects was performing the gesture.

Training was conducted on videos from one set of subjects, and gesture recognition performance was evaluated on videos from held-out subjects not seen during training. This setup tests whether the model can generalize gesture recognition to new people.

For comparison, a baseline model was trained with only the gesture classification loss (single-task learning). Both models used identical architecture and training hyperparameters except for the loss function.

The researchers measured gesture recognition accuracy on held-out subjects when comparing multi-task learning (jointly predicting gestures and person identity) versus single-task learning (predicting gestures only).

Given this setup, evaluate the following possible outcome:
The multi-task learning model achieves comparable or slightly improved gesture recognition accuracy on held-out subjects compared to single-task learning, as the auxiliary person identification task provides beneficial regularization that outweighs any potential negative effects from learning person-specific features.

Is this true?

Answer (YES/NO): NO